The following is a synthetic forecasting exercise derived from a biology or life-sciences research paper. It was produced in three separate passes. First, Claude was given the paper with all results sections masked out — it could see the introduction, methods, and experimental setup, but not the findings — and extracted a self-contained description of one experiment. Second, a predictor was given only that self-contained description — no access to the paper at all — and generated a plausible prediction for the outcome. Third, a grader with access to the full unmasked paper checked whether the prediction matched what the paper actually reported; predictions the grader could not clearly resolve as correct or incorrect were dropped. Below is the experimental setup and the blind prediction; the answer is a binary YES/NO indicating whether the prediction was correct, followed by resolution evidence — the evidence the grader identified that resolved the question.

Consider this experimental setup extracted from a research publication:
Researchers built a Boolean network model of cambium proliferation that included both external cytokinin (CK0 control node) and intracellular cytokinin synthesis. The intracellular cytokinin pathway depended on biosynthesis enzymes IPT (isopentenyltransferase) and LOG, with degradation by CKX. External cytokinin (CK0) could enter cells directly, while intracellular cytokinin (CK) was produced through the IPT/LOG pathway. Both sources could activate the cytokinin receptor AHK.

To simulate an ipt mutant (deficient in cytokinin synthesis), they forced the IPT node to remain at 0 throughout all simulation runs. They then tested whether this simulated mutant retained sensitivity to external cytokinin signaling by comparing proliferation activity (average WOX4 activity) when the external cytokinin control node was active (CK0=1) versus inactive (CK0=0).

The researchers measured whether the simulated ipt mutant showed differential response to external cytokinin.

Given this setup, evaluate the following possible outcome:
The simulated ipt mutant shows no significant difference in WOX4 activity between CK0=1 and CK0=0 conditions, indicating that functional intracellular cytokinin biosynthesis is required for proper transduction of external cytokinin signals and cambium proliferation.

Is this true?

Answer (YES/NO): YES